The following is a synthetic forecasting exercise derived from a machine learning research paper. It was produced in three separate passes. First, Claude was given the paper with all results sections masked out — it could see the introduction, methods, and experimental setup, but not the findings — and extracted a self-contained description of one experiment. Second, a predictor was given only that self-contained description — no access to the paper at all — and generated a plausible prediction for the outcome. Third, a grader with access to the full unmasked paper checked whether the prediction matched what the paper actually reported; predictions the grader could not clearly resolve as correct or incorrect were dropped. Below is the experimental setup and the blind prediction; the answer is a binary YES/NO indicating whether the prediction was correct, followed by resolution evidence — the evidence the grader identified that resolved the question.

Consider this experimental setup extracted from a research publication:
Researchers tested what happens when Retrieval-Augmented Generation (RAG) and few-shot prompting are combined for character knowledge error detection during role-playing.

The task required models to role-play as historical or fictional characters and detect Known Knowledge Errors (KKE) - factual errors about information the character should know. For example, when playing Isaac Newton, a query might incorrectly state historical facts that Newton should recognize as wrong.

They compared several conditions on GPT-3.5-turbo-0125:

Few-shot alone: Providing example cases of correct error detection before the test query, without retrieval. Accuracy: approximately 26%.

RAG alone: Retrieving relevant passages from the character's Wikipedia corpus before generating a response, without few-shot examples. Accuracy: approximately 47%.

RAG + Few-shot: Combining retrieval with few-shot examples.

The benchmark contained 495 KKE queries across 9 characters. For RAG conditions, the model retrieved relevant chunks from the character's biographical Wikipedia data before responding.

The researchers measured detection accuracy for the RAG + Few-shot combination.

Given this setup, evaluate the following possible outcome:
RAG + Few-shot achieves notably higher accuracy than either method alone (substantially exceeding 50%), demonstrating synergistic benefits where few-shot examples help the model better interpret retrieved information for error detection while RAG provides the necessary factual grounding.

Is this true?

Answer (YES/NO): YES